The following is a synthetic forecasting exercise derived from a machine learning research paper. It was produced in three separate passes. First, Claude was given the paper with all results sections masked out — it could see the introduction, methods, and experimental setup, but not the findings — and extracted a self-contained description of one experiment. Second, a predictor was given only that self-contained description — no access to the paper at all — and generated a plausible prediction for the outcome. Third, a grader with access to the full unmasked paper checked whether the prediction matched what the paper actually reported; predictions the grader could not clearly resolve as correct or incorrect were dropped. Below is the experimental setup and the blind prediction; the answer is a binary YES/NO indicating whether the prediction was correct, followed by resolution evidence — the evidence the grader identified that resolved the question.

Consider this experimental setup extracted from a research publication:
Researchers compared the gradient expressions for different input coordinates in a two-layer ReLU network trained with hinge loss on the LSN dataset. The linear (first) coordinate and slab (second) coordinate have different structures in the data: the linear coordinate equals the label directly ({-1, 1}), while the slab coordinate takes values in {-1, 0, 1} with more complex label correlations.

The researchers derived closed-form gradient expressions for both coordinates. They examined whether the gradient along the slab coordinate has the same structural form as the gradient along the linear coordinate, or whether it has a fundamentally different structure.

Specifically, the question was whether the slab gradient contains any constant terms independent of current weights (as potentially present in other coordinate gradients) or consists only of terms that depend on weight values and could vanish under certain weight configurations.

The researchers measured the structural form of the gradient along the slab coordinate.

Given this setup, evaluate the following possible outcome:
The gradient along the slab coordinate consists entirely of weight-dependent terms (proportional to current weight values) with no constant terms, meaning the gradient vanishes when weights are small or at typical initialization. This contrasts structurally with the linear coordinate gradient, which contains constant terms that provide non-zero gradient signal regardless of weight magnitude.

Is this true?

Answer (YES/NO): YES